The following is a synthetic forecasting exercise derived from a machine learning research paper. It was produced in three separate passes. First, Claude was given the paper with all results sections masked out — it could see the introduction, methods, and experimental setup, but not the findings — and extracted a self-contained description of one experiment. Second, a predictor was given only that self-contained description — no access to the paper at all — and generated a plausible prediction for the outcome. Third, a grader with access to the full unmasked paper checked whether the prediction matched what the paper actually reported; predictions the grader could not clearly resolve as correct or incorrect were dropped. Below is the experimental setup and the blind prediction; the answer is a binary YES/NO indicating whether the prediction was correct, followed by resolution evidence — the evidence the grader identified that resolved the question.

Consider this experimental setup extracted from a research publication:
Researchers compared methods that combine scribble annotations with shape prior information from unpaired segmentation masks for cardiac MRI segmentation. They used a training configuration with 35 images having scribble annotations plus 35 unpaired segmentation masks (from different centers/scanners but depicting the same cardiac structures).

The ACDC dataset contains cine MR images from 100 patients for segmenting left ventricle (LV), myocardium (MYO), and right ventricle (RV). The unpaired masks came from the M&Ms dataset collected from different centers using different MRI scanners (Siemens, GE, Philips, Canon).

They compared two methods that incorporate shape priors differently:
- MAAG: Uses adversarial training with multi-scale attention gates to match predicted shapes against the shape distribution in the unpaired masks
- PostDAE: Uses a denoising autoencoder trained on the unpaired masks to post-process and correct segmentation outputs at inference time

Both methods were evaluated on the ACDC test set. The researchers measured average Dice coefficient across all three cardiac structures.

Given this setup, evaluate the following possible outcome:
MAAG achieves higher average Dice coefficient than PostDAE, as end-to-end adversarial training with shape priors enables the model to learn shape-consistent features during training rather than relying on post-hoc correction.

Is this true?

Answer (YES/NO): YES